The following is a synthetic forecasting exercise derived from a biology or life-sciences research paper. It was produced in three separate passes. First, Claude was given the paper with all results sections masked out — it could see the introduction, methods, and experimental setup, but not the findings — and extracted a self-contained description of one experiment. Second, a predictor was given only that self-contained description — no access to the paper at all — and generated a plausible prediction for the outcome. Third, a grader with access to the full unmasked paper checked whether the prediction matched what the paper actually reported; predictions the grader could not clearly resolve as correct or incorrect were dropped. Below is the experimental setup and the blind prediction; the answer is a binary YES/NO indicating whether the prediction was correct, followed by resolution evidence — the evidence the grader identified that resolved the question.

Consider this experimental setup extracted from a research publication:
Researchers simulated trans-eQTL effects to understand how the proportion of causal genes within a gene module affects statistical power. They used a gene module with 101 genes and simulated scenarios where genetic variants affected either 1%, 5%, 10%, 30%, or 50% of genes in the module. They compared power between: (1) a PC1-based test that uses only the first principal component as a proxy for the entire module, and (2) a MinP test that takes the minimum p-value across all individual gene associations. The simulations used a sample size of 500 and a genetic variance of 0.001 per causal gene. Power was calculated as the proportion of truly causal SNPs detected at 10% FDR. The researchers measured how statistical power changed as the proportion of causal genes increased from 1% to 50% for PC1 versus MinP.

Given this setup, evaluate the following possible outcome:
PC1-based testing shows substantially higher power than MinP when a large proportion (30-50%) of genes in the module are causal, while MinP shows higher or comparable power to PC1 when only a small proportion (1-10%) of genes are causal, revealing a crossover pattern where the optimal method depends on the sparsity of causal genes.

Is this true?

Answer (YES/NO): NO